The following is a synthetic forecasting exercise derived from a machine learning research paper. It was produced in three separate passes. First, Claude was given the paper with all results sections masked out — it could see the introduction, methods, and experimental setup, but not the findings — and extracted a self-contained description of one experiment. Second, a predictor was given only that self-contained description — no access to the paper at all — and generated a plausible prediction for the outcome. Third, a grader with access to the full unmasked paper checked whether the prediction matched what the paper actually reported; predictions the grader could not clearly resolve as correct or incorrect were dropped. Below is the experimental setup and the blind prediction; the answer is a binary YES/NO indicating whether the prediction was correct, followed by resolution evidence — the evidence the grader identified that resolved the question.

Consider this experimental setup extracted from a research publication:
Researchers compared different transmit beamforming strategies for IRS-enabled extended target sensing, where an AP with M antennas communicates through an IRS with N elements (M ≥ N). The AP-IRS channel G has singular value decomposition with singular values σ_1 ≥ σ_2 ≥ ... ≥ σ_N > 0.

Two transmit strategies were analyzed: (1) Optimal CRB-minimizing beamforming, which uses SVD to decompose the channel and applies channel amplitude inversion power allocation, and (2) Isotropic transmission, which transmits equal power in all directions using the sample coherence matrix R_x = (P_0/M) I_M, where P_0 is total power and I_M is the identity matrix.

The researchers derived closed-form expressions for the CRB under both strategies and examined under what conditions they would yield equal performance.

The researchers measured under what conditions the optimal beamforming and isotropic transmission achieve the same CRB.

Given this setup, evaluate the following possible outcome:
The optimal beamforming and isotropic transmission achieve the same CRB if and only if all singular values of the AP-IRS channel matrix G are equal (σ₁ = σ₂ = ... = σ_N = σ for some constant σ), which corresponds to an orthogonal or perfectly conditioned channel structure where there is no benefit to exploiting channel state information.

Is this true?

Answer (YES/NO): NO